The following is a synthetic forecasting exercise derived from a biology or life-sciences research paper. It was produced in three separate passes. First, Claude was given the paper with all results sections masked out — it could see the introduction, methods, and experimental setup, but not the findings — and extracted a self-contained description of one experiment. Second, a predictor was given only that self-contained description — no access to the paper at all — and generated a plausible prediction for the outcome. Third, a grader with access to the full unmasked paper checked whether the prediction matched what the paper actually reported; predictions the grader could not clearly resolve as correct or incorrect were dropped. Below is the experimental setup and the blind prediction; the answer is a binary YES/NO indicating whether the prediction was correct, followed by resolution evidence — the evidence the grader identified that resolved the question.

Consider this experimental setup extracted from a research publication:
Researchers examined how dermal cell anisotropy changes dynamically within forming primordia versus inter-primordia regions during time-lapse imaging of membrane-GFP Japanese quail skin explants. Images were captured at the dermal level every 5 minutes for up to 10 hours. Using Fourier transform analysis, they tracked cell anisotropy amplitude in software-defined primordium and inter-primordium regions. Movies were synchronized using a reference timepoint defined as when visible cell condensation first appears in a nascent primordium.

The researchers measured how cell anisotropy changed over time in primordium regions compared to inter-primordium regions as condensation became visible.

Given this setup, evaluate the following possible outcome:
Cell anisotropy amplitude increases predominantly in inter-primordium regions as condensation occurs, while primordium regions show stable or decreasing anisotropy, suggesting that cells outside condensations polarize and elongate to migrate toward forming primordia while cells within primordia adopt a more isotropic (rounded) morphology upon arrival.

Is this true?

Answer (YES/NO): NO